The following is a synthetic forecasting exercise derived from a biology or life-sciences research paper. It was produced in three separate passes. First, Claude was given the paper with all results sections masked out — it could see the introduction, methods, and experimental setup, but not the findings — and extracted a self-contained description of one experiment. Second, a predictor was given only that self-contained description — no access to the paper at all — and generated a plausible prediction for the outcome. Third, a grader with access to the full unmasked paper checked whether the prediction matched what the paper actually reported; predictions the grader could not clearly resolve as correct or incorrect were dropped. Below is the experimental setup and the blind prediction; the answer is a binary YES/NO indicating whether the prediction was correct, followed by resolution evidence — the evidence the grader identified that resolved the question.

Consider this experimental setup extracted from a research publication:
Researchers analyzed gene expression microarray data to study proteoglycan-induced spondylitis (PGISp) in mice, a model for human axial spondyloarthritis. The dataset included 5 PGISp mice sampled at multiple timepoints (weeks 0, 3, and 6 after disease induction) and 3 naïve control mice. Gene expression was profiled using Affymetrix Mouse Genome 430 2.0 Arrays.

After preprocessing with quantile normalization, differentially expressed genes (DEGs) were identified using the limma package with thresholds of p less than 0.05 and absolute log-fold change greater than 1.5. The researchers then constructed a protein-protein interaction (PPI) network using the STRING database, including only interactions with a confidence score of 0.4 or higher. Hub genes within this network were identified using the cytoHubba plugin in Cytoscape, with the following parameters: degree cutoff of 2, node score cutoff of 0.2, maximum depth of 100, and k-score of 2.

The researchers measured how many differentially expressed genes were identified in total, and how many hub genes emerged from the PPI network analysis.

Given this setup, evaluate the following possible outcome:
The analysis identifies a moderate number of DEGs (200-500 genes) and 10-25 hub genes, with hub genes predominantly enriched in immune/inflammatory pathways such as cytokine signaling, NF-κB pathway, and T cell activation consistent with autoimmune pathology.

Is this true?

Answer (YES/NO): YES